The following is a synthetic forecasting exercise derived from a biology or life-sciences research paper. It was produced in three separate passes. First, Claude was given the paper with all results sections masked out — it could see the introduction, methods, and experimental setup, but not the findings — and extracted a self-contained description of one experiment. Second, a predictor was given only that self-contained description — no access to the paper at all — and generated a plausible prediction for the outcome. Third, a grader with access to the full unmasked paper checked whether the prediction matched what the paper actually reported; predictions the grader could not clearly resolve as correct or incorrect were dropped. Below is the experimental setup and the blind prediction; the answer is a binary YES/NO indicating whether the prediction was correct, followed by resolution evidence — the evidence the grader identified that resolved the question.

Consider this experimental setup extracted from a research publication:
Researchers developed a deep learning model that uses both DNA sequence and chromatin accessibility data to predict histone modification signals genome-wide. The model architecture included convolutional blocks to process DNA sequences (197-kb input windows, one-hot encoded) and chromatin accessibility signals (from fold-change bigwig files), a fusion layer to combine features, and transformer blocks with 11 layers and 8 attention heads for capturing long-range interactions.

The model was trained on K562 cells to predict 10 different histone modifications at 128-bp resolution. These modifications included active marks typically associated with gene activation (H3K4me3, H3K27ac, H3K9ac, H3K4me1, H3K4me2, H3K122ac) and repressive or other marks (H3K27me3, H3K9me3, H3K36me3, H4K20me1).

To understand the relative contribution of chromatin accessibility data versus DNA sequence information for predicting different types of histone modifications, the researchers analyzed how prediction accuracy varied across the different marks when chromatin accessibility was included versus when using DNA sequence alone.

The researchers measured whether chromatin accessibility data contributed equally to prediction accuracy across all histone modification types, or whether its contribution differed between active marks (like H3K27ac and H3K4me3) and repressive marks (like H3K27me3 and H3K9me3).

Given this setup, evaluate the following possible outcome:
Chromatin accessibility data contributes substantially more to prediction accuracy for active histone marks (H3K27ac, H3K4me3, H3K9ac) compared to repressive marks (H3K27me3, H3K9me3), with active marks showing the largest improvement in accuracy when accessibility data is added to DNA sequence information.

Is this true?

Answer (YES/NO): YES